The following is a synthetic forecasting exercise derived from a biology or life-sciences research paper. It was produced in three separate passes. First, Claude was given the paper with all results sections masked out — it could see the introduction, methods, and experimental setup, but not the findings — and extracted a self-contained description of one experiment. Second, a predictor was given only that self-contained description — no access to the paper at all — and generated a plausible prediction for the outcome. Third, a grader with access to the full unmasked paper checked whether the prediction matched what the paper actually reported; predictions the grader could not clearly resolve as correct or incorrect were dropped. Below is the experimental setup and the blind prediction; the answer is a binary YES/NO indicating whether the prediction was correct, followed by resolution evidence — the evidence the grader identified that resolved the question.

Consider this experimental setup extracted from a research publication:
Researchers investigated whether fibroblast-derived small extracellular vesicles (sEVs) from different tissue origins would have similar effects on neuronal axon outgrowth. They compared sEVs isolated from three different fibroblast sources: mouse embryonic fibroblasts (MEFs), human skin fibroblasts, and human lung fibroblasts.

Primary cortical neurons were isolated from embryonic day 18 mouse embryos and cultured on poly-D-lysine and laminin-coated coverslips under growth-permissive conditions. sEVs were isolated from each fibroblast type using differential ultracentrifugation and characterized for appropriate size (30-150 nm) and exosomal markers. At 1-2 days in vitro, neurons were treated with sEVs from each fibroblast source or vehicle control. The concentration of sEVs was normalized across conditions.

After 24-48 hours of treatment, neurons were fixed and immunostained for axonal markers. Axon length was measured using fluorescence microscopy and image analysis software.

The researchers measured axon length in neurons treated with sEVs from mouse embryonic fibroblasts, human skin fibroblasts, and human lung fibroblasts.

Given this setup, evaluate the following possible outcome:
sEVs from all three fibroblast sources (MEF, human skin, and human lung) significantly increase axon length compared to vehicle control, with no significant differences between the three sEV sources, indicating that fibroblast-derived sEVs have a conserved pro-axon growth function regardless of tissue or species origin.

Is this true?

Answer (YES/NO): YES